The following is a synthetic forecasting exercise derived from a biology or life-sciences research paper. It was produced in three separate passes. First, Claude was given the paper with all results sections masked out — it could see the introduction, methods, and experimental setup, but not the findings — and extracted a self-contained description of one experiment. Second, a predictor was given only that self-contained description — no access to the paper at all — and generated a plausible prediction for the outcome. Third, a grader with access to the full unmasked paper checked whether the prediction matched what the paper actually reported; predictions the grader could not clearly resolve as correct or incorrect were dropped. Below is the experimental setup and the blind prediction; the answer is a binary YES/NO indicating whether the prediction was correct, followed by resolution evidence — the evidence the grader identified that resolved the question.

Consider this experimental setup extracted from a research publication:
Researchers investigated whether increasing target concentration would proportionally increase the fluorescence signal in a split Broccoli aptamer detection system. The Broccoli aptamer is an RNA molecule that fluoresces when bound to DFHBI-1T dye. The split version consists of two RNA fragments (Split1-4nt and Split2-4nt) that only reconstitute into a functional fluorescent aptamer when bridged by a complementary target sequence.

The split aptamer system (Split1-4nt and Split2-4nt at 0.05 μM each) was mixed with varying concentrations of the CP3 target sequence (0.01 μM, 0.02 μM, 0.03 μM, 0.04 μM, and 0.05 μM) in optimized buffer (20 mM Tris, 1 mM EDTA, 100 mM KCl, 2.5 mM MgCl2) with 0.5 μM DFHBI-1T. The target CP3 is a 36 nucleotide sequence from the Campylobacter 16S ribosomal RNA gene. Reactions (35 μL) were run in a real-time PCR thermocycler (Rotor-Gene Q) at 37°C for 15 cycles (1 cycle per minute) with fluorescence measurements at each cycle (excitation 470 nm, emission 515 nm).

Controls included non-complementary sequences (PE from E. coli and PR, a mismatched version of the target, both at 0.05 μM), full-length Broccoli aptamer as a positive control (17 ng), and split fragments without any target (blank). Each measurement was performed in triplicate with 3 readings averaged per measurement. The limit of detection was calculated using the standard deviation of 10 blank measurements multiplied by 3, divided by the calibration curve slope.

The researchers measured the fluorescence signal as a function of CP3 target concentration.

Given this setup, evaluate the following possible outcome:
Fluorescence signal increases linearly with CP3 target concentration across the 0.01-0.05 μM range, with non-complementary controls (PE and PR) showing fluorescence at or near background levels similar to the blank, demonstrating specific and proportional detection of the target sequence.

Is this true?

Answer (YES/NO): YES